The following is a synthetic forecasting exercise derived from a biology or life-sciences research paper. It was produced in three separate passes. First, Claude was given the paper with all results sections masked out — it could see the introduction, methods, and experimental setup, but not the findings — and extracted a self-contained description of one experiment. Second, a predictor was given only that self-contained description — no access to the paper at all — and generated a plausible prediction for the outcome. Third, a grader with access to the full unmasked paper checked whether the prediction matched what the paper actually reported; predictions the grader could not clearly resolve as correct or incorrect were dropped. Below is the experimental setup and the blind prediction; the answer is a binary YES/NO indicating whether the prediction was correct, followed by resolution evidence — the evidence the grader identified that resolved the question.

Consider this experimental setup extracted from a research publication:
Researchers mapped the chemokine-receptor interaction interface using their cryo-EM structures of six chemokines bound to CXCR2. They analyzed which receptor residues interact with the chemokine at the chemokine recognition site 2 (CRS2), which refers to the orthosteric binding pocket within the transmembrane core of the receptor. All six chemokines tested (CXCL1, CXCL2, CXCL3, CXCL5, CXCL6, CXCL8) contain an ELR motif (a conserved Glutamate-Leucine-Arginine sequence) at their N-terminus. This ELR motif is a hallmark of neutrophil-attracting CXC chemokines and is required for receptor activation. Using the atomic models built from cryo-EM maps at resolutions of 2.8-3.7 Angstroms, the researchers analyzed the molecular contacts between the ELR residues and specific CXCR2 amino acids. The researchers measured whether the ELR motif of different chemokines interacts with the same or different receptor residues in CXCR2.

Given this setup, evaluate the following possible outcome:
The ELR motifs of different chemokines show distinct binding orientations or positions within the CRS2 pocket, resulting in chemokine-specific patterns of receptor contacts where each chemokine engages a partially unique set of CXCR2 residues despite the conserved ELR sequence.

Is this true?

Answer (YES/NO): NO